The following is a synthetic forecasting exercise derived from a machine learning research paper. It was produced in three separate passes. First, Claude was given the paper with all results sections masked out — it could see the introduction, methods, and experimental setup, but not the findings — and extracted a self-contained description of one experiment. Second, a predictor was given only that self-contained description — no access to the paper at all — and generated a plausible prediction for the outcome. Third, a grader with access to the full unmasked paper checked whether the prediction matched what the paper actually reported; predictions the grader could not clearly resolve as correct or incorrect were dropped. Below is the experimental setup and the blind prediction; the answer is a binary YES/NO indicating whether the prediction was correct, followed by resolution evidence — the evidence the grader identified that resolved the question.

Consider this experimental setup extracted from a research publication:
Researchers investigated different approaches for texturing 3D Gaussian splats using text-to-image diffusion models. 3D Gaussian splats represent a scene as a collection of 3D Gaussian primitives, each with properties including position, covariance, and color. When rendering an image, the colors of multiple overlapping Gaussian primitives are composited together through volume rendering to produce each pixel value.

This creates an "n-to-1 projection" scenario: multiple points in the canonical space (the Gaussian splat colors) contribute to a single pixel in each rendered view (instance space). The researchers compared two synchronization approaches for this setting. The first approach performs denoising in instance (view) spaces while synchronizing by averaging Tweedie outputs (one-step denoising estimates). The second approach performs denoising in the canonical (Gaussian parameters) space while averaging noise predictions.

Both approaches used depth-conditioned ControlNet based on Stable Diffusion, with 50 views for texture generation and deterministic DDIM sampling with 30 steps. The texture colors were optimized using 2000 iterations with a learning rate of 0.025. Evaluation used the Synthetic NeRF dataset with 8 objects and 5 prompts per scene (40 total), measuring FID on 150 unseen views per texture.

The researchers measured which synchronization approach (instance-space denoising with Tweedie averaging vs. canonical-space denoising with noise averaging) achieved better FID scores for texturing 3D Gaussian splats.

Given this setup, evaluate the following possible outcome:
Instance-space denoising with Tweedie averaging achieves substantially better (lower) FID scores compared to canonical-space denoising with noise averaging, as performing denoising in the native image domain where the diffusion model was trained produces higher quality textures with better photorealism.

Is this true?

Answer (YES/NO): NO